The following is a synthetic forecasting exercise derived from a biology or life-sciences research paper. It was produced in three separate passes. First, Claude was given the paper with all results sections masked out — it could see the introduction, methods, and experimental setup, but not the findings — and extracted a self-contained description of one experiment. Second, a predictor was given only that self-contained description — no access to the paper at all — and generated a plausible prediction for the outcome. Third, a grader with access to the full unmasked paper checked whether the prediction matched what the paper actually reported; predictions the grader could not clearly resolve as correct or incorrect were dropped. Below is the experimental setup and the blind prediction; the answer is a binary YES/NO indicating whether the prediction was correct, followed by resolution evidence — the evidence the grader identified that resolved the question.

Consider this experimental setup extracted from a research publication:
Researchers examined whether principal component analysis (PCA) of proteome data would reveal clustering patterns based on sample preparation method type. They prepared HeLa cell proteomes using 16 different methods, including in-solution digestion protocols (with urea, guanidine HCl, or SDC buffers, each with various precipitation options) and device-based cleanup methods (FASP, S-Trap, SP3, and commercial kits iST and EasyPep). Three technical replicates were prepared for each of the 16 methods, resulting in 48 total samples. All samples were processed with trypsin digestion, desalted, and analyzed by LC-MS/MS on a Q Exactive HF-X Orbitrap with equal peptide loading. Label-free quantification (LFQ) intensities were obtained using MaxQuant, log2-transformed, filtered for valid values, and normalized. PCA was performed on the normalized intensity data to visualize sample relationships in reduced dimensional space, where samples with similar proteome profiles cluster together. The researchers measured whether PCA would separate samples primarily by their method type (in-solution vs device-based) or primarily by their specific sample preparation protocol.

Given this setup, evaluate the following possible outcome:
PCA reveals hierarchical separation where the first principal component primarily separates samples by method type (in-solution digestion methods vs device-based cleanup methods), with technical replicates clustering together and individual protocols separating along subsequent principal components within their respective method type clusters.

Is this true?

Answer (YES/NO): NO